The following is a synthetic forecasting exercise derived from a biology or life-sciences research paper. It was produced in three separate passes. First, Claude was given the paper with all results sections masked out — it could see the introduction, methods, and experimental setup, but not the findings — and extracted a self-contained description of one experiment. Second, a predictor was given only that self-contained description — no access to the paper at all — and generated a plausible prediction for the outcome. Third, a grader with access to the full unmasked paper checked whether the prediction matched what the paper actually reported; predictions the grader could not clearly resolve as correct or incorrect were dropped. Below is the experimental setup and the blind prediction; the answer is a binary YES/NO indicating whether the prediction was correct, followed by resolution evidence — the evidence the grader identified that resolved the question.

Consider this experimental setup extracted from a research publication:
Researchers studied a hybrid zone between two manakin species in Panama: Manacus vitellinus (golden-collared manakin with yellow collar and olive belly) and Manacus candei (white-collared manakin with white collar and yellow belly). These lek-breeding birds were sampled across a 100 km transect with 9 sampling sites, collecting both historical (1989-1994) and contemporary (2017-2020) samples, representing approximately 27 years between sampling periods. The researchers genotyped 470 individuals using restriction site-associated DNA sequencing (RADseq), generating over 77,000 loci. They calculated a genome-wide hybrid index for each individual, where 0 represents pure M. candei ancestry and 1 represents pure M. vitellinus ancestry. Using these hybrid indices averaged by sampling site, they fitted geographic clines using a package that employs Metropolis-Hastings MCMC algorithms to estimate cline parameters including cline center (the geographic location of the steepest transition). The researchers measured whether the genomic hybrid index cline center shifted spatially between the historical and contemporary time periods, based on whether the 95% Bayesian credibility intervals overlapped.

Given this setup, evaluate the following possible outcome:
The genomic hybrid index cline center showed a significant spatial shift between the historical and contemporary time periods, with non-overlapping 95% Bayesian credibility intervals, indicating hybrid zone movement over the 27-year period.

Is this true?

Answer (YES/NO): NO